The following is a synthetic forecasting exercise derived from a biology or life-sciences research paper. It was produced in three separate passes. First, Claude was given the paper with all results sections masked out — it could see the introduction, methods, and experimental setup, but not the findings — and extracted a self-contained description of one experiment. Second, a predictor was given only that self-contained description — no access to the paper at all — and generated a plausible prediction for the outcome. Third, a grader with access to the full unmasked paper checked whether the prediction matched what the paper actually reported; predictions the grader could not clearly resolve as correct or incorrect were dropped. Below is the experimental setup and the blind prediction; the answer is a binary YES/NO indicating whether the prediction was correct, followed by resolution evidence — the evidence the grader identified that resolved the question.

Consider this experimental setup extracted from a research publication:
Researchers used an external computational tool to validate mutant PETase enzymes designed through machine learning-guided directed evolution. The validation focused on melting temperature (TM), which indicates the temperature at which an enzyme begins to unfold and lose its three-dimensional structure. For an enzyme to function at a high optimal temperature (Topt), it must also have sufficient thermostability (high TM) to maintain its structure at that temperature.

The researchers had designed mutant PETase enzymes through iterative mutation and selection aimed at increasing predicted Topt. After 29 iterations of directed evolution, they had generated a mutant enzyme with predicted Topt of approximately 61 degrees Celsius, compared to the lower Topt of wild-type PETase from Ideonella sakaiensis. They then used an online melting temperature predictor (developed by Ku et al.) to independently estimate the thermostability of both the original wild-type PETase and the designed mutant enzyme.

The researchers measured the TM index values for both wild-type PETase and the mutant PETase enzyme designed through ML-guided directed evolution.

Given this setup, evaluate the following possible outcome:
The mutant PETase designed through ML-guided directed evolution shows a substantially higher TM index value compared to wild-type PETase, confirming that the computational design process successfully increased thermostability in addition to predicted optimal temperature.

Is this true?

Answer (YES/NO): YES